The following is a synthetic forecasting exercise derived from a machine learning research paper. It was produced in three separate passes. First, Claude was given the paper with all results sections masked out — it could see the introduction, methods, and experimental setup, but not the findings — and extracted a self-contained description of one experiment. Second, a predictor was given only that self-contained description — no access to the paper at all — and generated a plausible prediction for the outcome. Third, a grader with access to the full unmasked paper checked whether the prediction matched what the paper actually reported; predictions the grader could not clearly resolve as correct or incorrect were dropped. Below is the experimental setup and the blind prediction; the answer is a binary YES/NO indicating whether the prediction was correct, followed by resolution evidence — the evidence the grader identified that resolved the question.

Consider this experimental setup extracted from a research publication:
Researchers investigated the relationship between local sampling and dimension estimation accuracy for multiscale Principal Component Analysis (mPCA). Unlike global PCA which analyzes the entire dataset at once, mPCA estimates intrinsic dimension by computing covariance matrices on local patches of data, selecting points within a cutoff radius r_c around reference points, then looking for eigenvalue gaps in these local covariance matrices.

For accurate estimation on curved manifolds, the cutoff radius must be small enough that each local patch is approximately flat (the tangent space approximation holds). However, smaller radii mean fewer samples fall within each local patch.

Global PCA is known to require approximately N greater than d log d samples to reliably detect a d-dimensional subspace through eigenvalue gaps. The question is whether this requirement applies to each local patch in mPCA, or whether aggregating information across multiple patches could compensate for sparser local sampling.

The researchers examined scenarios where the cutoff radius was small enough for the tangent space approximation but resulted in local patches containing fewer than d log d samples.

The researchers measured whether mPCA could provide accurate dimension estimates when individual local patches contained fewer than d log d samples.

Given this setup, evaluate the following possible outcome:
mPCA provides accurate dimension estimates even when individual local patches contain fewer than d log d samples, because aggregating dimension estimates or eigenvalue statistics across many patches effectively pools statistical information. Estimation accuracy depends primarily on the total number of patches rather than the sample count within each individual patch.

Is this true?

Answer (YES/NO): NO